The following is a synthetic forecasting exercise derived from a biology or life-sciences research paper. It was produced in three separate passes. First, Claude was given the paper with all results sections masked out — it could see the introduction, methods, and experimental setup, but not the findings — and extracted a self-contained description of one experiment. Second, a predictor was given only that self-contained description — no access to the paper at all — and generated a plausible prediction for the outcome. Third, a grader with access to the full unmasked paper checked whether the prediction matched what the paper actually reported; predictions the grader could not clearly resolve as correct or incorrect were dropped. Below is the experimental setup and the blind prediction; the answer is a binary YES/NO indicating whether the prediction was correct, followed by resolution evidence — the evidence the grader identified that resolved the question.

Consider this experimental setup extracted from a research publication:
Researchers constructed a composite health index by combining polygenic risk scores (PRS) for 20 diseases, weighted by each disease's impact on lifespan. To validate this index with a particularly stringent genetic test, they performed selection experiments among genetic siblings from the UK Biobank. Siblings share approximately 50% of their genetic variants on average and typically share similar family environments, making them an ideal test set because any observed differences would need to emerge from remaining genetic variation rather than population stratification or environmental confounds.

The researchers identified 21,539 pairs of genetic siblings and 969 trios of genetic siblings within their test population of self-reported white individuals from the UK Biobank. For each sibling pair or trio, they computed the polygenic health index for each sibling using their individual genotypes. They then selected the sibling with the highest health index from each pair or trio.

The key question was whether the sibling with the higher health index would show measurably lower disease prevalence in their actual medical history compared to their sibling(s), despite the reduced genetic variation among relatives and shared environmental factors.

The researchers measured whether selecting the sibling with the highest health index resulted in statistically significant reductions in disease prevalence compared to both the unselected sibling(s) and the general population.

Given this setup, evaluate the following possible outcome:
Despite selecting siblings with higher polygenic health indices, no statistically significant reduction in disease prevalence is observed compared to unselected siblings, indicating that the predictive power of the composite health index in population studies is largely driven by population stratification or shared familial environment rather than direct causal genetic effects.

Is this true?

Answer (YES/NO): NO